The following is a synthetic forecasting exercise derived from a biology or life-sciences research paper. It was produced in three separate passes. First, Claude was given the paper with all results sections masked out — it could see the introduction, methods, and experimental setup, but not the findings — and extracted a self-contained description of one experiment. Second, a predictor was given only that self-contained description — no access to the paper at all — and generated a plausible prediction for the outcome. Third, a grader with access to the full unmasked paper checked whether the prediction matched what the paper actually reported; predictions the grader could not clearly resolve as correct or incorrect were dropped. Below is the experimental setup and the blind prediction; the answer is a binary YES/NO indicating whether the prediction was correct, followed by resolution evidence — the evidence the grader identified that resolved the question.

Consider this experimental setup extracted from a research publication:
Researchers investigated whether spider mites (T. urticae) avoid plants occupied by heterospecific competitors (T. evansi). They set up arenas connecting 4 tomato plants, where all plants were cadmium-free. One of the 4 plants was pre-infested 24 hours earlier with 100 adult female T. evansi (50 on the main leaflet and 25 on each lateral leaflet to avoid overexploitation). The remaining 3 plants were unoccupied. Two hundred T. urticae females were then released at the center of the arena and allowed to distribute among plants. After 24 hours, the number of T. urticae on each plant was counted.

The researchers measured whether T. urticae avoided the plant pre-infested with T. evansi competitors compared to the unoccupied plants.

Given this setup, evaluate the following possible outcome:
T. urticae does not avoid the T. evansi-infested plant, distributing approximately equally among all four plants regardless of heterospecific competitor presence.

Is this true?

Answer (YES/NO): YES